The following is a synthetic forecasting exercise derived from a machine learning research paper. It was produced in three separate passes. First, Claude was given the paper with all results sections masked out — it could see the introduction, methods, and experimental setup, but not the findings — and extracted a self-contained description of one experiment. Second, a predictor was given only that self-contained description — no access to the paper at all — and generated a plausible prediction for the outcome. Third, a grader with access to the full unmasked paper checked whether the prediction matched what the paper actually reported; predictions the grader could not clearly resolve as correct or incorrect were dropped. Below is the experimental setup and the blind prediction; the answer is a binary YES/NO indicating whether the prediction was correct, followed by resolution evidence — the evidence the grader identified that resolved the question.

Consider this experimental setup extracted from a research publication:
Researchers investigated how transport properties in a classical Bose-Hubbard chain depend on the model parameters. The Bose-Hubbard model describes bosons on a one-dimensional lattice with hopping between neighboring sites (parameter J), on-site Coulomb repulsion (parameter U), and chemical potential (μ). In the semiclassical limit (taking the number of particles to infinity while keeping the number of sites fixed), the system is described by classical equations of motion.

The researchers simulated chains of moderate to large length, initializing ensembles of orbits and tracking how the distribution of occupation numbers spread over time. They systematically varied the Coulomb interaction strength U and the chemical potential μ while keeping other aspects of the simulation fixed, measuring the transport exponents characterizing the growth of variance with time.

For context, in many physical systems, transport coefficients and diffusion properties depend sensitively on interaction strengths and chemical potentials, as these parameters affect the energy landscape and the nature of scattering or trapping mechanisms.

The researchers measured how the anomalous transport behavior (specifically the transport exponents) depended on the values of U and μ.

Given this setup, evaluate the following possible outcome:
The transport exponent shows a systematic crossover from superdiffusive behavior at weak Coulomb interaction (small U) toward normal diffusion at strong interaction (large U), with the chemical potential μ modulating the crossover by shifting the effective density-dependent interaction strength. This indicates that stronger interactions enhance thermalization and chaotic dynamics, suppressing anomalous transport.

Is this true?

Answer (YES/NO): NO